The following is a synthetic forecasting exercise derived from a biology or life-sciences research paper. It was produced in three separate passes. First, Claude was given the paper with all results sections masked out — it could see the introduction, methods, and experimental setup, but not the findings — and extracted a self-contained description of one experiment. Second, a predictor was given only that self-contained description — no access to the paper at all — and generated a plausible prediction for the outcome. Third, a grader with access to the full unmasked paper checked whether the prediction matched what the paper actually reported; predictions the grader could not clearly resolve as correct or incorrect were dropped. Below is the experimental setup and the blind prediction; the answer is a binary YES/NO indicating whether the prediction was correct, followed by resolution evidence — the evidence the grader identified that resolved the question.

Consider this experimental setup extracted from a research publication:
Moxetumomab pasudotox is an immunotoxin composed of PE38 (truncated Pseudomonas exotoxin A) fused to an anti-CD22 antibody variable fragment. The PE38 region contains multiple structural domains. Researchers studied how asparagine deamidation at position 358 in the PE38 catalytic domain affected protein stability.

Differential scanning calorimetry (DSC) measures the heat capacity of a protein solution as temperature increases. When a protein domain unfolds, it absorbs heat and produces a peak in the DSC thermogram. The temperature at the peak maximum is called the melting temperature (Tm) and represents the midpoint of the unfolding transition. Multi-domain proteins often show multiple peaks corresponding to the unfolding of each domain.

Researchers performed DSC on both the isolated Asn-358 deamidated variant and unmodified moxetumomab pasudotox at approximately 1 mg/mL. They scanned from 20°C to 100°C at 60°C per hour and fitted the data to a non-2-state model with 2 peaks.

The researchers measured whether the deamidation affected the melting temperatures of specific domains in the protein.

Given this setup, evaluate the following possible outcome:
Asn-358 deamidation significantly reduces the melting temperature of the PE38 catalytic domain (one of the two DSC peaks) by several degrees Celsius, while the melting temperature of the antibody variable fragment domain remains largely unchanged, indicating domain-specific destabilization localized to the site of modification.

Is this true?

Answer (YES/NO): NO